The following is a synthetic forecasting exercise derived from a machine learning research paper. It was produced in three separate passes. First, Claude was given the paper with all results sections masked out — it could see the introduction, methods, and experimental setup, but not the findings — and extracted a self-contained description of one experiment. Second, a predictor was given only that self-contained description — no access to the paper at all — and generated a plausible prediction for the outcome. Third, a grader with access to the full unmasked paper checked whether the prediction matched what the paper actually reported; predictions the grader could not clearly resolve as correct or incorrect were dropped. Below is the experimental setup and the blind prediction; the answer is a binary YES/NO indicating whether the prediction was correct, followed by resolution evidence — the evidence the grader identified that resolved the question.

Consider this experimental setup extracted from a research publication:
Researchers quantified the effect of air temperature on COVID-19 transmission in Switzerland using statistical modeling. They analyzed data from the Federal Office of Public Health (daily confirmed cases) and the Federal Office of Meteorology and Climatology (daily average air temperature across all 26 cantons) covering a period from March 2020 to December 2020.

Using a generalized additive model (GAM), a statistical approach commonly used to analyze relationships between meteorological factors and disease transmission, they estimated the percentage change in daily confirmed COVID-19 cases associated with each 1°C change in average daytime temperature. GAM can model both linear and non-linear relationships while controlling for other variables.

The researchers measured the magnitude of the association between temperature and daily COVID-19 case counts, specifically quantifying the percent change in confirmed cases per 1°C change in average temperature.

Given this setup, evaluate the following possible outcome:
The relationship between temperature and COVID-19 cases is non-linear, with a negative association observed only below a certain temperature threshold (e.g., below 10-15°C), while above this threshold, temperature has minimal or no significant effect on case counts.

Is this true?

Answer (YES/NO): NO